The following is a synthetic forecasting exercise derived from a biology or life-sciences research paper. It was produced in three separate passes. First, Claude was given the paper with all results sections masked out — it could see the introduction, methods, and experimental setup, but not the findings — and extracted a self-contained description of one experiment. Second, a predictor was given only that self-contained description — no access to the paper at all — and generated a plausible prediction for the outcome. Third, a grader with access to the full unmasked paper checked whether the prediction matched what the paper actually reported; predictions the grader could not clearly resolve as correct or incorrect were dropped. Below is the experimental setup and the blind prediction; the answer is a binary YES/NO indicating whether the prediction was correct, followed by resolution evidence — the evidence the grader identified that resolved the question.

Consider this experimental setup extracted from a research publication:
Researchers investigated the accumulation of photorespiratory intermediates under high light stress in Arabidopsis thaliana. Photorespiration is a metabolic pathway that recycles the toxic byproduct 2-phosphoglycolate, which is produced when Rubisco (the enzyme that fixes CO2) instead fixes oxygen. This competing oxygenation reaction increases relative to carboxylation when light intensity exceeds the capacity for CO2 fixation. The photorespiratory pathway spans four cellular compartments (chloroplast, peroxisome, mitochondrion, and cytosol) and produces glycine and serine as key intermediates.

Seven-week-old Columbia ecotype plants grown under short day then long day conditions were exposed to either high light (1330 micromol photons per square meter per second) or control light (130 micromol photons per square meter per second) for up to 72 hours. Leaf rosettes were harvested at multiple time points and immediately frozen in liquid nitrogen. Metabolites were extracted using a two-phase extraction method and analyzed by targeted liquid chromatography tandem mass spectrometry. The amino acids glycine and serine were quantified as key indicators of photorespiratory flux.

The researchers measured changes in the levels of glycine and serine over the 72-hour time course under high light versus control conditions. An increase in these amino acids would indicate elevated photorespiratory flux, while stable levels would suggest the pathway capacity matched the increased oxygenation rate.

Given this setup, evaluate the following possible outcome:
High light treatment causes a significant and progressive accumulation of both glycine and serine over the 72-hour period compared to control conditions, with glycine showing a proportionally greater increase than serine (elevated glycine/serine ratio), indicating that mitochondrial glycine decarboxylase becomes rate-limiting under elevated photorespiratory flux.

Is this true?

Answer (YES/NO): NO